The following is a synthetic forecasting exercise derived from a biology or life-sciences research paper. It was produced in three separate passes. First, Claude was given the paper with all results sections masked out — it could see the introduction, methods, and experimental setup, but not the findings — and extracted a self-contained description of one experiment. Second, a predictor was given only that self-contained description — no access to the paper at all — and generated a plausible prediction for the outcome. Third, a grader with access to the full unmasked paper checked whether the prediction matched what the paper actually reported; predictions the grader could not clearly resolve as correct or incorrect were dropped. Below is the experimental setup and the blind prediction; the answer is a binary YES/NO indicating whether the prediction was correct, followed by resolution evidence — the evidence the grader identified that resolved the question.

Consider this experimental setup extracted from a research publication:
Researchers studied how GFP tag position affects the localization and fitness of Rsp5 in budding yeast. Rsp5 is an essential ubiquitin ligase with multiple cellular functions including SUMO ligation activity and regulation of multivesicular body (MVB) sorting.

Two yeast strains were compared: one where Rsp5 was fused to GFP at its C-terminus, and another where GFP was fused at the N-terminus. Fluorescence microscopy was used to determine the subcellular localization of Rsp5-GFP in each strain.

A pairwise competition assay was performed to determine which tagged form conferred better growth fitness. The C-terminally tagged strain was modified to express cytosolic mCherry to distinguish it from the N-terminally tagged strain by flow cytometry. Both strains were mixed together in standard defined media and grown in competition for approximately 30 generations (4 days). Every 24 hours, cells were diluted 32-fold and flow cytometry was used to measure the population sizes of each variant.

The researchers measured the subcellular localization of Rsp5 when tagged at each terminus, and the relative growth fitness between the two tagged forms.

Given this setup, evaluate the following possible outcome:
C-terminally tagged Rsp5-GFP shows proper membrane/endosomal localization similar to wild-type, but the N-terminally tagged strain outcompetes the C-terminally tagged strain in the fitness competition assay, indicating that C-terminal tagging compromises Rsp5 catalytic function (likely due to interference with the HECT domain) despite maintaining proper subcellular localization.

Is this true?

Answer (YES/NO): NO